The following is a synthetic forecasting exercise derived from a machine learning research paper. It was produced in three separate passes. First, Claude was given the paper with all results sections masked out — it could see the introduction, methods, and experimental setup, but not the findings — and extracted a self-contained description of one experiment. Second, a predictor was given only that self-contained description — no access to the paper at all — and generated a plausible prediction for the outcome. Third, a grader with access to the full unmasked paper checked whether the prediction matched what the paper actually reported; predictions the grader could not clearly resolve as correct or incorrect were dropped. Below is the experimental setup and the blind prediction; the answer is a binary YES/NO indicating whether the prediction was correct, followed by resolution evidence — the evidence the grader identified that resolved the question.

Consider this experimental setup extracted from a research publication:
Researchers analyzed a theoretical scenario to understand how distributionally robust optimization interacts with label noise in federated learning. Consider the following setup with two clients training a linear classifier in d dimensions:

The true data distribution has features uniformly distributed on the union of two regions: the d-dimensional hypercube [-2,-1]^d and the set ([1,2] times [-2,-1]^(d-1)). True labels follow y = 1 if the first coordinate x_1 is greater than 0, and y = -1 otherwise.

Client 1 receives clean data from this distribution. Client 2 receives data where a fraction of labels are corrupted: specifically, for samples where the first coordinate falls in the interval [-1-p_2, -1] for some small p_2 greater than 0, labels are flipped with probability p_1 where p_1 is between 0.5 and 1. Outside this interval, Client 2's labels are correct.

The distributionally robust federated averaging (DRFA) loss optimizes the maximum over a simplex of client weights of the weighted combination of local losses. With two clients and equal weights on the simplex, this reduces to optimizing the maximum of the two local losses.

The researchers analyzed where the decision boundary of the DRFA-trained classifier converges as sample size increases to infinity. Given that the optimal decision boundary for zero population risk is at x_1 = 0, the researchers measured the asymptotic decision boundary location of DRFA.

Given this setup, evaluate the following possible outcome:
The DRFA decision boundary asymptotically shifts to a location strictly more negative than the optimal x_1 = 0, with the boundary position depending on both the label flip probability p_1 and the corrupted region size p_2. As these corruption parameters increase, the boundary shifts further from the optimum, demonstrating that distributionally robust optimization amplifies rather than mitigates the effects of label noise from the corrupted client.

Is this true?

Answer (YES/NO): NO